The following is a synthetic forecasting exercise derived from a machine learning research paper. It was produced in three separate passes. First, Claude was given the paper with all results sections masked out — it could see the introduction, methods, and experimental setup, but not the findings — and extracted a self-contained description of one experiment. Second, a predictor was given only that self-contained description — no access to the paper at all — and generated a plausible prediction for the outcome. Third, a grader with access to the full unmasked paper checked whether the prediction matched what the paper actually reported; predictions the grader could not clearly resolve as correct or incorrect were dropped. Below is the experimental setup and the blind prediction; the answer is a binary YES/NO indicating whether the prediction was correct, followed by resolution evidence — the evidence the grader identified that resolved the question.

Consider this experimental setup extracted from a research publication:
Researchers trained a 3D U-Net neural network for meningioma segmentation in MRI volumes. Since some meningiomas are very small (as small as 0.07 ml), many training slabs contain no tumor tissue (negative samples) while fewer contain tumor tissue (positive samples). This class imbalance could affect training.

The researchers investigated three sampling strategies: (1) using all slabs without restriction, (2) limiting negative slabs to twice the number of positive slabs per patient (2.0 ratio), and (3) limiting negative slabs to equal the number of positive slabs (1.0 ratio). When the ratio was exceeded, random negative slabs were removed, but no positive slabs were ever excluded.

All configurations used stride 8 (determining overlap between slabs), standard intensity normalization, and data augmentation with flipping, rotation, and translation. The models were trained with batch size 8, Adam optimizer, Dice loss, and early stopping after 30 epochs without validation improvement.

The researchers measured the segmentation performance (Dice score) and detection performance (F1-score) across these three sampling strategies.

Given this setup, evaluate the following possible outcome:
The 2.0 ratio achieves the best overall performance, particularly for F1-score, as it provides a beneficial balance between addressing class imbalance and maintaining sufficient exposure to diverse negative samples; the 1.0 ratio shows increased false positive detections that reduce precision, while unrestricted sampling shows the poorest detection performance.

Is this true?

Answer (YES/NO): NO